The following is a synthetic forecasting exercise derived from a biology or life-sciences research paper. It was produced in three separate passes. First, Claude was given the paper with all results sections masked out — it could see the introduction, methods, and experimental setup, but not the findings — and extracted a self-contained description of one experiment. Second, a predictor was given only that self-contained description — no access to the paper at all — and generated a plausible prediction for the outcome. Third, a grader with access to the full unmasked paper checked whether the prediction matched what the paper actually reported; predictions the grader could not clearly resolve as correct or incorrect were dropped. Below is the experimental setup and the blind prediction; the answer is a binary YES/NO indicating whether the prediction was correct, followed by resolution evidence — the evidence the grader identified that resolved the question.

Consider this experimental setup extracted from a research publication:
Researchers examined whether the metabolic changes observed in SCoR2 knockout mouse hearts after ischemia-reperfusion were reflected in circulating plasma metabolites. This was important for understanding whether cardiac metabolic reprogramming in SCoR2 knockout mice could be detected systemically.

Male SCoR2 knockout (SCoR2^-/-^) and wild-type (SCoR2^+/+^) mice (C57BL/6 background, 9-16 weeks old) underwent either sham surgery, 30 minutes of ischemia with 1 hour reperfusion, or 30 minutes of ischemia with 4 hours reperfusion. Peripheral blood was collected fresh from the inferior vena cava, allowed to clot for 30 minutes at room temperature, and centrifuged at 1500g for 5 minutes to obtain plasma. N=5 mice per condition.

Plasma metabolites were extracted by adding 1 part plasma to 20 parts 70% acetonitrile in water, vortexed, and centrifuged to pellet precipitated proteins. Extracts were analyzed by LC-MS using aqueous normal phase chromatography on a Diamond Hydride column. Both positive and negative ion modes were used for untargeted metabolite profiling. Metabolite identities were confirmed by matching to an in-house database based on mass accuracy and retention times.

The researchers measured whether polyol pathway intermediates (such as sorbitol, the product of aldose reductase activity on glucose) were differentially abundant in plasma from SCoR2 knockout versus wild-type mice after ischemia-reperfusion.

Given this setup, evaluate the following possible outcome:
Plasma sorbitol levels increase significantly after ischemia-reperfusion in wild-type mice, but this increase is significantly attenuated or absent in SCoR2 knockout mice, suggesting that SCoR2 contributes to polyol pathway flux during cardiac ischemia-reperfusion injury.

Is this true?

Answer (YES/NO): YES